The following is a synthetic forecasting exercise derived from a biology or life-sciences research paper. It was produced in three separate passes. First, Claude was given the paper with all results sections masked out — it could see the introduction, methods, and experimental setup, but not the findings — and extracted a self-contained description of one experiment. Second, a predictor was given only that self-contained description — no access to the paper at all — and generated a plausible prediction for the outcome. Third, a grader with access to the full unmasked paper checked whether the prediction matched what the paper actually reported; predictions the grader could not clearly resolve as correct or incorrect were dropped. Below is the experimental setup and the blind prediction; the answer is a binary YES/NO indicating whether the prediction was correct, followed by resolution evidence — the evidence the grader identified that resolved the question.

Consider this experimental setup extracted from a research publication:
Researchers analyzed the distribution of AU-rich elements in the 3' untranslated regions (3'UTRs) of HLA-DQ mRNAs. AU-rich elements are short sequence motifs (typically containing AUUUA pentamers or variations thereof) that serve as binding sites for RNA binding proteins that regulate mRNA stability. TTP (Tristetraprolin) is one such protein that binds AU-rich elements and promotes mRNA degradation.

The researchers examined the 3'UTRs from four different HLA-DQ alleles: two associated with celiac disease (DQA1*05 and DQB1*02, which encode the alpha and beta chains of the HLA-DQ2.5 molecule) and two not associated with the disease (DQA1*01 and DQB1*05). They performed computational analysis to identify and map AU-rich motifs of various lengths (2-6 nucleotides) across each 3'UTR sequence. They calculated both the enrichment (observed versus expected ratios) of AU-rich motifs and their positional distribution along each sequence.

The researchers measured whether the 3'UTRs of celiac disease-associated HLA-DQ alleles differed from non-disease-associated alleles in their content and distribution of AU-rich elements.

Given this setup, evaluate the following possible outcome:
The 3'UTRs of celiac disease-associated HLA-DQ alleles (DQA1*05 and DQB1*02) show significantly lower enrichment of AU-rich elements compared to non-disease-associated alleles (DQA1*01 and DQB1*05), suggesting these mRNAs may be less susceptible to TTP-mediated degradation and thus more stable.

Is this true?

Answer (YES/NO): NO